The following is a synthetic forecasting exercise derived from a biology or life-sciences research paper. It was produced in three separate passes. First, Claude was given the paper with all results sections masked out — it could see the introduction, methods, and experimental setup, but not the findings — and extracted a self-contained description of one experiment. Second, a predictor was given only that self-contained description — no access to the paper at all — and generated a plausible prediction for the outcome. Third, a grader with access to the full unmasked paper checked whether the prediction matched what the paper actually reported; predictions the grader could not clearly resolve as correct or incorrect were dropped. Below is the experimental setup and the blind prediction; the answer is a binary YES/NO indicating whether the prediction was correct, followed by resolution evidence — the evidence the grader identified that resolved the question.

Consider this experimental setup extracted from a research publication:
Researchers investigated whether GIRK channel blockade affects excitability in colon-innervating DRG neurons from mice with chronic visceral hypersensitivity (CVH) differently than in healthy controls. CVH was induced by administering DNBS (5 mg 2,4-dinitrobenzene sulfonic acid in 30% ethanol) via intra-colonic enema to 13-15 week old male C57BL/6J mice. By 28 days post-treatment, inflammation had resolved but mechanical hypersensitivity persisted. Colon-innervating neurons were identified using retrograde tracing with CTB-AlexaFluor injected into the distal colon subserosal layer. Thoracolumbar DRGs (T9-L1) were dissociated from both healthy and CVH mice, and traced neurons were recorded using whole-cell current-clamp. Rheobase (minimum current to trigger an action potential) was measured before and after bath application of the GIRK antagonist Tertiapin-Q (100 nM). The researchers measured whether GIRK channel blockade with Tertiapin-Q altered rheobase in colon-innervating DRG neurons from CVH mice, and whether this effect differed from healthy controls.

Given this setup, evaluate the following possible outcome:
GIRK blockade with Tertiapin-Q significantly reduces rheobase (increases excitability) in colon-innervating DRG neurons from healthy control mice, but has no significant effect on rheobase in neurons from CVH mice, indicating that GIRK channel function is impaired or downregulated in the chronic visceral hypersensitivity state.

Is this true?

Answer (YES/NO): NO